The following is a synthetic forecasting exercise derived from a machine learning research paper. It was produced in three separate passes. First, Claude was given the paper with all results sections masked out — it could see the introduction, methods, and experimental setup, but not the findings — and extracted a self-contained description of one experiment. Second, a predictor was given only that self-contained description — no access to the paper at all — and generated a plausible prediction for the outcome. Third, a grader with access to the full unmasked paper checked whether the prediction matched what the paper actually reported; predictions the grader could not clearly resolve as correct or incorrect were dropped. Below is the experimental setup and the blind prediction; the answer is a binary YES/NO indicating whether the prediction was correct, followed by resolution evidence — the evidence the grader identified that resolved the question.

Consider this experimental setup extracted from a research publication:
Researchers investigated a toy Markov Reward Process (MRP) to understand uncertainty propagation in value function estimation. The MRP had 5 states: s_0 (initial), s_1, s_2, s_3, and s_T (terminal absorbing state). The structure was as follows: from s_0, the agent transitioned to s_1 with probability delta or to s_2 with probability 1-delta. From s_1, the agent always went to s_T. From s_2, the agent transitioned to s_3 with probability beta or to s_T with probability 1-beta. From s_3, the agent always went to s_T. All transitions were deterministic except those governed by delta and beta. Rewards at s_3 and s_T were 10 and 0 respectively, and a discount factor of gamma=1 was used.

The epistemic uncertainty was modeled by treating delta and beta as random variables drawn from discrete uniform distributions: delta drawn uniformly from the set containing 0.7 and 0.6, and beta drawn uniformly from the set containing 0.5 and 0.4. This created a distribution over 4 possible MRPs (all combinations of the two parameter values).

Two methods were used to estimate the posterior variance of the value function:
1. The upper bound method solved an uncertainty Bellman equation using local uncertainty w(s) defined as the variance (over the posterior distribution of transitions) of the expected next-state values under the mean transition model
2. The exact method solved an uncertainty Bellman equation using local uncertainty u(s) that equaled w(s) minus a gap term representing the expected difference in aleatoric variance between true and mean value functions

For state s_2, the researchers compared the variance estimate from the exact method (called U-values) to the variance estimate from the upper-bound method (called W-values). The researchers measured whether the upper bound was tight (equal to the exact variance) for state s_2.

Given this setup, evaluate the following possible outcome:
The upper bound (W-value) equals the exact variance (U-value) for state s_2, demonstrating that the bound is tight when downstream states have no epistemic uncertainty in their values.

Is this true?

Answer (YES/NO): YES